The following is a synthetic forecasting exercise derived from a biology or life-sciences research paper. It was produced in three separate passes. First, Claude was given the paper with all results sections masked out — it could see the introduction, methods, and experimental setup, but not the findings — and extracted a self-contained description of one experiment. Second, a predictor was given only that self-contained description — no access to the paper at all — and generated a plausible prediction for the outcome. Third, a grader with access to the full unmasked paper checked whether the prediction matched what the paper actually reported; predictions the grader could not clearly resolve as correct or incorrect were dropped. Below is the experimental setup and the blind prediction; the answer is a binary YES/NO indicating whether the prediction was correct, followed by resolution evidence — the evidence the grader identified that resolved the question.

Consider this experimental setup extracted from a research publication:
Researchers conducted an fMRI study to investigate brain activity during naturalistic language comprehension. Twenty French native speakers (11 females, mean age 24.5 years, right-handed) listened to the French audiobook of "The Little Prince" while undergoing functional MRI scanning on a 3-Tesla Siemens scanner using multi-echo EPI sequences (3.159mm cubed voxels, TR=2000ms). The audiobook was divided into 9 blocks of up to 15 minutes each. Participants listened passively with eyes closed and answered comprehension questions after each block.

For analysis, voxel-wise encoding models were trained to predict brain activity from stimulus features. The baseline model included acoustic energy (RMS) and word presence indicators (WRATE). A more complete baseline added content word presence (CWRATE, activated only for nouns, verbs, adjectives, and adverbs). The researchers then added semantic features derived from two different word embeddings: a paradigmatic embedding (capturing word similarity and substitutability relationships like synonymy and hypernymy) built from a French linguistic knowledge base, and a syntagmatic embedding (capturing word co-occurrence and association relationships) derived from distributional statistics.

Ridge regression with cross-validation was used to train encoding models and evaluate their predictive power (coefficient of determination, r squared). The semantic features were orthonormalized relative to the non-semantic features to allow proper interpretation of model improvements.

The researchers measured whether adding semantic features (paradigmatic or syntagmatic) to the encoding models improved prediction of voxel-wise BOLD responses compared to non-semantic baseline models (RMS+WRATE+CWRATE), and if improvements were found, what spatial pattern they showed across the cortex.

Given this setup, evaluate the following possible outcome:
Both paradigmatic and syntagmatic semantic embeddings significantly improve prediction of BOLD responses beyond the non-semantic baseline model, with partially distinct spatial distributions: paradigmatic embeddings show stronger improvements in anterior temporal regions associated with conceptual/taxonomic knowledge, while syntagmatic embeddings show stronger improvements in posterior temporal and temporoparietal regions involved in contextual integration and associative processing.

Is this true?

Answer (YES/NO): NO